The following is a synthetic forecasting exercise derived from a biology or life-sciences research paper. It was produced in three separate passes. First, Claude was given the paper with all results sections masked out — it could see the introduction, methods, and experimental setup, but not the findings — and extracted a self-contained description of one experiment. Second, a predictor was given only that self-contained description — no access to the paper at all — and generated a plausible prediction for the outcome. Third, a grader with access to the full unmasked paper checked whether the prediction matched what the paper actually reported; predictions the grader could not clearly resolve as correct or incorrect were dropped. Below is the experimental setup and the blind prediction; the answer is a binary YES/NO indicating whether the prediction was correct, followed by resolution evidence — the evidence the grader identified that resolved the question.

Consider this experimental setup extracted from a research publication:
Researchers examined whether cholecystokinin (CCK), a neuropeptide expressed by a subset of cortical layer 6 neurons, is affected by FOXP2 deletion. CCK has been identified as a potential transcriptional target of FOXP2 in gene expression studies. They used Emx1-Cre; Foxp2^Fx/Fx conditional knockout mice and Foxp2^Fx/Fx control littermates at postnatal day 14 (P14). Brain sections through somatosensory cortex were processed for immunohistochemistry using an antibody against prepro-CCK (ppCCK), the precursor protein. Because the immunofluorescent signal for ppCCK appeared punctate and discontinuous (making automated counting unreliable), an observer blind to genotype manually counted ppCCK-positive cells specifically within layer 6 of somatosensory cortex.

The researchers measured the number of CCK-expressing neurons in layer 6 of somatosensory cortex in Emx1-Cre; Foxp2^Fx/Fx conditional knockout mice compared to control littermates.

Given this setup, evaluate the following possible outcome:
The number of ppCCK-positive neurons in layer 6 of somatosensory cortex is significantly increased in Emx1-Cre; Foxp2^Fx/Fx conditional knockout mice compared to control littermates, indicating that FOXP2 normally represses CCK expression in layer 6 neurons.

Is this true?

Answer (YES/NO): NO